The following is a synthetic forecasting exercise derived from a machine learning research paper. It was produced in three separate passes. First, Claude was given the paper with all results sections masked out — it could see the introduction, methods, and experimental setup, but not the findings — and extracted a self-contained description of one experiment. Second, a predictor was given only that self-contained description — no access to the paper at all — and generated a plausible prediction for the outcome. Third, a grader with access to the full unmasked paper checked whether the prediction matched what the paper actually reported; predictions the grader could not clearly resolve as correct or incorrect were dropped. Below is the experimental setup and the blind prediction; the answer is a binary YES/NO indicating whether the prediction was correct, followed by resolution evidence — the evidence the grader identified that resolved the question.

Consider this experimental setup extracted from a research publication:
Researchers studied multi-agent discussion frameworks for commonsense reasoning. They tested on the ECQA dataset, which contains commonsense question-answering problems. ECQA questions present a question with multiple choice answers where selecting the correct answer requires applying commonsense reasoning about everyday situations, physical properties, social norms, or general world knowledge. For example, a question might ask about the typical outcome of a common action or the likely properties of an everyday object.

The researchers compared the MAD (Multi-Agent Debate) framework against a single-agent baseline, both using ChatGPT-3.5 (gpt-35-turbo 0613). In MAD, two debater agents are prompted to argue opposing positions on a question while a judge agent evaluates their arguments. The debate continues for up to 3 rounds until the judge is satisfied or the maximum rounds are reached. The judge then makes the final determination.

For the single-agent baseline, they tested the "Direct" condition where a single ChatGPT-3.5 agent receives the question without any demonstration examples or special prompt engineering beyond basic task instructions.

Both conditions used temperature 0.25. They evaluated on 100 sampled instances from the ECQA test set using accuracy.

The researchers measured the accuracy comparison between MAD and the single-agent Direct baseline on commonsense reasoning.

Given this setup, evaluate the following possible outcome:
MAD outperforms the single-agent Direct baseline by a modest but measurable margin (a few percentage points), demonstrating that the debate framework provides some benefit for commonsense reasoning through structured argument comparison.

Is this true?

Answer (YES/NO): NO